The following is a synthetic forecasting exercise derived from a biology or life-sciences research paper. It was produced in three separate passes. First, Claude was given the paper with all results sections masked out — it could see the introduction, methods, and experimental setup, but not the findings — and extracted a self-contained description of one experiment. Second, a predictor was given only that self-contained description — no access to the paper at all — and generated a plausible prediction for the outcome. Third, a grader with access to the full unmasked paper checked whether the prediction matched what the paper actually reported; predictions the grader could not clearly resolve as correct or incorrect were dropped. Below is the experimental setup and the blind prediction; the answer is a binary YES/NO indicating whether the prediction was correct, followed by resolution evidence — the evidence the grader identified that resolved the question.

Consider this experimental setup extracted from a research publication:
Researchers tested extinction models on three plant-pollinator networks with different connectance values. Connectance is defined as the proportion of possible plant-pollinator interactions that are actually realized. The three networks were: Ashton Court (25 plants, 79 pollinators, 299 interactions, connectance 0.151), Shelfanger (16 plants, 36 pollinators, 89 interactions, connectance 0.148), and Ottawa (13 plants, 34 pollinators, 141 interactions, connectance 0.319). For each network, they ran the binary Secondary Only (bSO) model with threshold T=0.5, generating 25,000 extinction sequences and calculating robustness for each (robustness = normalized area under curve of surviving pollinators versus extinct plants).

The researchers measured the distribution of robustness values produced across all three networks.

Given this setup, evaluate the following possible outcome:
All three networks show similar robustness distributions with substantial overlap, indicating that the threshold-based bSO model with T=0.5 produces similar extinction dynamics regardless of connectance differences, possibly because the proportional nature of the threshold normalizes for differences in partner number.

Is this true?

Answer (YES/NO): NO